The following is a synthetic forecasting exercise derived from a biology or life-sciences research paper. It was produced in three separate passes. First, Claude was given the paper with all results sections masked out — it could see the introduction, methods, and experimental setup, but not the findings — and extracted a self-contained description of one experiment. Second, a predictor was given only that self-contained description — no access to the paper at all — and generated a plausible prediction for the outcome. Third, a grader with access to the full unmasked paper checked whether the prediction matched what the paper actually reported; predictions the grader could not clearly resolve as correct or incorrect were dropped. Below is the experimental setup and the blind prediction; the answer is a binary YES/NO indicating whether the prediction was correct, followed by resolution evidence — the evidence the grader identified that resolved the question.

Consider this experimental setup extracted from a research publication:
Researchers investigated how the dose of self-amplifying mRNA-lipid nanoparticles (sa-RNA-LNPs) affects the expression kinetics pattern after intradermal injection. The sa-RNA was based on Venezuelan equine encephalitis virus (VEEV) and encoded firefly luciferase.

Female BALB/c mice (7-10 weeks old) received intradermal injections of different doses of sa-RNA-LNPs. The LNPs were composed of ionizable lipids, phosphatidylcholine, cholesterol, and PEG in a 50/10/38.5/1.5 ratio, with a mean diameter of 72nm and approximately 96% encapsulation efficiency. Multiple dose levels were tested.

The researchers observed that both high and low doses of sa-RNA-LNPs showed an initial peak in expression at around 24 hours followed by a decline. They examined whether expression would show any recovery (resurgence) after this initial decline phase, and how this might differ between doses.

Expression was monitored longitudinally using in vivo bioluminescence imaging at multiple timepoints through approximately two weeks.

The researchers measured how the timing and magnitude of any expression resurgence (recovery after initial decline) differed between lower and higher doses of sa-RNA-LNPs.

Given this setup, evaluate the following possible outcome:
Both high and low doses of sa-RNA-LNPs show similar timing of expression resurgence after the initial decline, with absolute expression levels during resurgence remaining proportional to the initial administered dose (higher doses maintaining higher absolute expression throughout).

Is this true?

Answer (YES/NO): NO